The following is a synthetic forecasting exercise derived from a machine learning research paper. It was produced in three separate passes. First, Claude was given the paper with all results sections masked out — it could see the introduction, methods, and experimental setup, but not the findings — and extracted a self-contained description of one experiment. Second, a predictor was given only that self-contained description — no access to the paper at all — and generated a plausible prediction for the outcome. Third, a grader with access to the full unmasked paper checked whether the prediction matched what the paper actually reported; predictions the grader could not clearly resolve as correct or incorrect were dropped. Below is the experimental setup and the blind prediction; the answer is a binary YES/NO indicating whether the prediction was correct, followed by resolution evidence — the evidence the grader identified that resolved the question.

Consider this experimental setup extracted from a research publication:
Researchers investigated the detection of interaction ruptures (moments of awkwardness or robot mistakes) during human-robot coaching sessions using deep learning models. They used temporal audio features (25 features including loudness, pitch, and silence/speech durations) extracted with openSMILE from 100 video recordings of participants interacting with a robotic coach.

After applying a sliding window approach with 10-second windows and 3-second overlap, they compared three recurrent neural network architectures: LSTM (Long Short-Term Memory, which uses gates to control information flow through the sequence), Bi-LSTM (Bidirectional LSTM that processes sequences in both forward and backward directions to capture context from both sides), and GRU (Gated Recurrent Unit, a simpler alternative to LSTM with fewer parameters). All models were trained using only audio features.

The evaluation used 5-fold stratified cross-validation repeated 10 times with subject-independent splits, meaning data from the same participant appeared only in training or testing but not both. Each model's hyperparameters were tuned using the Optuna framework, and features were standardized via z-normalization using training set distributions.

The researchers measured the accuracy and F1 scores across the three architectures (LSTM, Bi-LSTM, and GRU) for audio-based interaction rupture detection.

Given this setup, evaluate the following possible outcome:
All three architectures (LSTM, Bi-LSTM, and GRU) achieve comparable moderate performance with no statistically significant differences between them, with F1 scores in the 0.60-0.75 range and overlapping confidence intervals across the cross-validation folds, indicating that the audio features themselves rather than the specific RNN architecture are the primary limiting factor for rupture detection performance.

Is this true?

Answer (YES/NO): YES